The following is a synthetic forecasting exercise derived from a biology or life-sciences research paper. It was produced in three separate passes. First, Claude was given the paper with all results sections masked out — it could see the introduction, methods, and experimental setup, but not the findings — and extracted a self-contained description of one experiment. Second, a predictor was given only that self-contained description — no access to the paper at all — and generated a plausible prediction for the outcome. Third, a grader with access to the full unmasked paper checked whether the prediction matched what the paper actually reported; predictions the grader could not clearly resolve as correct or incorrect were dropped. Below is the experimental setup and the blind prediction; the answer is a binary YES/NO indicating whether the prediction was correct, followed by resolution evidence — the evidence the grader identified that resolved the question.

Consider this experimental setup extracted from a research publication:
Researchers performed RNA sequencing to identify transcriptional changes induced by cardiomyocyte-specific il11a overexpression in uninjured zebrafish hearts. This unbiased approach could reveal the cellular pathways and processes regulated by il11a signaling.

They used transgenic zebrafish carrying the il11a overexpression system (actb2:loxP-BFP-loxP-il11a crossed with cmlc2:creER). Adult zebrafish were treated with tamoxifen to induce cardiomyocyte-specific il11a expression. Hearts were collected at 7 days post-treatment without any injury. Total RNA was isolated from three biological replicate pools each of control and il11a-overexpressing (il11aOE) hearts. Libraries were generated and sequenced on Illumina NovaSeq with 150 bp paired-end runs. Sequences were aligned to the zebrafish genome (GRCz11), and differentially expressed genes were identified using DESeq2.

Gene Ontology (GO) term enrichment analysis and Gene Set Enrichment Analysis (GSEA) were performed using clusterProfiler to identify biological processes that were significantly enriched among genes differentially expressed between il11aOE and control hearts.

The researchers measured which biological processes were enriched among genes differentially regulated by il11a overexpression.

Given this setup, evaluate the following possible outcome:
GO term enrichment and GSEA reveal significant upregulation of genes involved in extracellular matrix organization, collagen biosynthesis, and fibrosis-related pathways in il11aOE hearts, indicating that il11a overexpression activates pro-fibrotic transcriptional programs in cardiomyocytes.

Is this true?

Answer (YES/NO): NO